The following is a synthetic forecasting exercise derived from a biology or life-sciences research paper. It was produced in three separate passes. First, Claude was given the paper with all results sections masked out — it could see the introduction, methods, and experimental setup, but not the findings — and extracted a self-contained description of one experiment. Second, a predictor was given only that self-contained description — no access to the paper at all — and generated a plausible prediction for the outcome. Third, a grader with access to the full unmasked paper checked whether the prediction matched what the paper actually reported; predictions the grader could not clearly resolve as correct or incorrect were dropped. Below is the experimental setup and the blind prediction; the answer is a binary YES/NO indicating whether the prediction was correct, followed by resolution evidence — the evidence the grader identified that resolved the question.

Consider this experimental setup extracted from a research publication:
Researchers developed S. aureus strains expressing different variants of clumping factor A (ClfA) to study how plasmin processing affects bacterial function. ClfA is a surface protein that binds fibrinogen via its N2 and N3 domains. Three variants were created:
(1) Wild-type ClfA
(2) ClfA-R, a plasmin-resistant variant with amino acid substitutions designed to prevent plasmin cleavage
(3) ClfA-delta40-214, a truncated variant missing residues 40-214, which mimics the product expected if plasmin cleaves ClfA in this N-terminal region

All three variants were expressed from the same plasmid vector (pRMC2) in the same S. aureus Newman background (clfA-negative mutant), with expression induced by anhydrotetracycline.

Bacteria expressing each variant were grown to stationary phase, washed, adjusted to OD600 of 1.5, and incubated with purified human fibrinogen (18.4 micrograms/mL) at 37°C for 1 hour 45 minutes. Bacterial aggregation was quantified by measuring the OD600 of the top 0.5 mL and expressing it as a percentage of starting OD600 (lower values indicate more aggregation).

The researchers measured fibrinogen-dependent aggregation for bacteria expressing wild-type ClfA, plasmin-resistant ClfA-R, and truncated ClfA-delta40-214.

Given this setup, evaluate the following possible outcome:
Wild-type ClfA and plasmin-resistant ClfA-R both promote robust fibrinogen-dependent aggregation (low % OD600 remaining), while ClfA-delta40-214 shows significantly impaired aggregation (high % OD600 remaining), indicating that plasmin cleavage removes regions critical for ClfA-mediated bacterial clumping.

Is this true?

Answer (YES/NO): YES